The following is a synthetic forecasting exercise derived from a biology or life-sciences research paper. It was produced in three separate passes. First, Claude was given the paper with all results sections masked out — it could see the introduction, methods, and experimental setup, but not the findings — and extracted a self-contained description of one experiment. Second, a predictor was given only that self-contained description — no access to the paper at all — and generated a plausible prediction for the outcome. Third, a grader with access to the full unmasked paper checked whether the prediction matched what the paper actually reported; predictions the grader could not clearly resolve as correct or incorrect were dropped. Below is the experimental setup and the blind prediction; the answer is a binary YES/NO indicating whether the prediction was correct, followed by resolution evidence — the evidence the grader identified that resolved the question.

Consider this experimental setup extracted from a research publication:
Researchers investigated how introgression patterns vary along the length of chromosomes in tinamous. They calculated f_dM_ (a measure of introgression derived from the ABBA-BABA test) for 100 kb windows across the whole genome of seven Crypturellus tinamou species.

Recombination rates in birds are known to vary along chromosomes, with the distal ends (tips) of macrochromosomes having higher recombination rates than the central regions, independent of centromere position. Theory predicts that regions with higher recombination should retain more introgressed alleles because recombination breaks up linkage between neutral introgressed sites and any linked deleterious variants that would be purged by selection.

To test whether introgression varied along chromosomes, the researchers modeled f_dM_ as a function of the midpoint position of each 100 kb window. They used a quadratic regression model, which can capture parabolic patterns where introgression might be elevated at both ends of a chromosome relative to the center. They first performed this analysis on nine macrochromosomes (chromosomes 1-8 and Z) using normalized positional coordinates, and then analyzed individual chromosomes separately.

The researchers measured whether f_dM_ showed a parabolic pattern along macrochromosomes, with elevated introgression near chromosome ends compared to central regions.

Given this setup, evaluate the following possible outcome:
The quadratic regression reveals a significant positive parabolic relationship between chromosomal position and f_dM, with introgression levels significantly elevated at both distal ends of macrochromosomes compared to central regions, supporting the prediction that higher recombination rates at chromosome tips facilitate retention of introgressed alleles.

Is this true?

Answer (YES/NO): YES